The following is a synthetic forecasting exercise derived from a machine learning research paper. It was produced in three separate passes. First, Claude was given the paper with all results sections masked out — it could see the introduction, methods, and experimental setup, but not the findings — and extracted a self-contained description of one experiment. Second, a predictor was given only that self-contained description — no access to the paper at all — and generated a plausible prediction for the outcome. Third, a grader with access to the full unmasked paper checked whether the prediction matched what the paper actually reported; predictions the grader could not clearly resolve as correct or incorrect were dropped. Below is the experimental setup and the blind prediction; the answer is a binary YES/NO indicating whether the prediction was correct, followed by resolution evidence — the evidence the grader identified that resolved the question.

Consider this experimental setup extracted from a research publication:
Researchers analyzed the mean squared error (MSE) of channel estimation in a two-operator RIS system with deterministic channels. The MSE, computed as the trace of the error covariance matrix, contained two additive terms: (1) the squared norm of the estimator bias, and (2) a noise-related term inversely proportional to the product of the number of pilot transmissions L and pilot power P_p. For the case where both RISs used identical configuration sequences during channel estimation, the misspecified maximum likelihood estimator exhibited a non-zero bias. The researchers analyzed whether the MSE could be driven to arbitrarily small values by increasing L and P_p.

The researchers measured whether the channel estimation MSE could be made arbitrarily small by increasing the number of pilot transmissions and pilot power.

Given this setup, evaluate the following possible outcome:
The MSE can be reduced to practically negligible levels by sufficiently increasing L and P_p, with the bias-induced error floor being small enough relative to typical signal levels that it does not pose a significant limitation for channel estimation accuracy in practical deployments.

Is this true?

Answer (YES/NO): NO